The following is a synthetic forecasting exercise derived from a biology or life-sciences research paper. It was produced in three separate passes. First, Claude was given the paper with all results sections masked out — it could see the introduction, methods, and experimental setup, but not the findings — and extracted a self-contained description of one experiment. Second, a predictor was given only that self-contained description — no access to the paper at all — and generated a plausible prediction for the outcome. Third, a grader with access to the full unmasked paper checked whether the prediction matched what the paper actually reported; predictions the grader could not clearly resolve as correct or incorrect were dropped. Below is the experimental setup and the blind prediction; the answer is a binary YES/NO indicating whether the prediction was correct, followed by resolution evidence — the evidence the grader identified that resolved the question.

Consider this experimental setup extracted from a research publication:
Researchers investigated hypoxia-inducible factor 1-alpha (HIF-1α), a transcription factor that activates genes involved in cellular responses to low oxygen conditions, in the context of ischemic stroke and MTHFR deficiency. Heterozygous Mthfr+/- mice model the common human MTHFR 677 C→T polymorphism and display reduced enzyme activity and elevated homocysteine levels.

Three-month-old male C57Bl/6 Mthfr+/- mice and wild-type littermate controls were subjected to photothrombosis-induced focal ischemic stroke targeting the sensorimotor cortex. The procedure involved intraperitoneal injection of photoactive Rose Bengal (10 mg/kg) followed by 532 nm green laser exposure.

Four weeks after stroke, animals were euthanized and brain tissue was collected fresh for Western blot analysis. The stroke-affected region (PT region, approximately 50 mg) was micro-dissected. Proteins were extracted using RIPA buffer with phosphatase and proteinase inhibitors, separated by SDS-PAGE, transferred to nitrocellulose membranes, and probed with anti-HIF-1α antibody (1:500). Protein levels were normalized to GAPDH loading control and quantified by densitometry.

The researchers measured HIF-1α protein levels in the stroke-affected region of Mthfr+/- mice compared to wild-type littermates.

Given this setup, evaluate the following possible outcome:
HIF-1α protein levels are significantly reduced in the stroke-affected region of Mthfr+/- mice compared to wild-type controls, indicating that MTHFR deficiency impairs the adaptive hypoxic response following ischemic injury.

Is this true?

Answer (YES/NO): NO